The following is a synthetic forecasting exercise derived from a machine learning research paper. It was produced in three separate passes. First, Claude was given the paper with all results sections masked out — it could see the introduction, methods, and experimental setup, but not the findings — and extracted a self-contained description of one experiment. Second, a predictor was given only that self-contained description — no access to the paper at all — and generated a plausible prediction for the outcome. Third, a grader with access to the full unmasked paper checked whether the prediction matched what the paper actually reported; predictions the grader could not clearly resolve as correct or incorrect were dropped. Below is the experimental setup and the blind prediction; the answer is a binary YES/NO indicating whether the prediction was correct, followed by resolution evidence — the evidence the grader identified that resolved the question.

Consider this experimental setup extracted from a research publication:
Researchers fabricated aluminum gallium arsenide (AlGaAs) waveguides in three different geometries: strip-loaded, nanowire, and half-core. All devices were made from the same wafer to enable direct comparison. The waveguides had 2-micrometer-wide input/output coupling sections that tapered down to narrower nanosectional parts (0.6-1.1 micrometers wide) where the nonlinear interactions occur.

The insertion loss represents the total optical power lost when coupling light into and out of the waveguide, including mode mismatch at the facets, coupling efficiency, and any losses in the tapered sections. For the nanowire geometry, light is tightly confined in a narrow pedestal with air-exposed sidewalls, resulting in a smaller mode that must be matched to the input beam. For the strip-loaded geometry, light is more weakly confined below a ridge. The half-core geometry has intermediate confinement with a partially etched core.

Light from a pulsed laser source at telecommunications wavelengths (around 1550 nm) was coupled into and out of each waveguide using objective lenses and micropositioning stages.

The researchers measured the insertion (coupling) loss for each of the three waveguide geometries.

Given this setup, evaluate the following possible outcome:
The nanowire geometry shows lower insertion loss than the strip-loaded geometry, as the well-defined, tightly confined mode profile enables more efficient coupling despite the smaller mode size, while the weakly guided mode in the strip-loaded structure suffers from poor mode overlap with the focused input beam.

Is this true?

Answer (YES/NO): NO